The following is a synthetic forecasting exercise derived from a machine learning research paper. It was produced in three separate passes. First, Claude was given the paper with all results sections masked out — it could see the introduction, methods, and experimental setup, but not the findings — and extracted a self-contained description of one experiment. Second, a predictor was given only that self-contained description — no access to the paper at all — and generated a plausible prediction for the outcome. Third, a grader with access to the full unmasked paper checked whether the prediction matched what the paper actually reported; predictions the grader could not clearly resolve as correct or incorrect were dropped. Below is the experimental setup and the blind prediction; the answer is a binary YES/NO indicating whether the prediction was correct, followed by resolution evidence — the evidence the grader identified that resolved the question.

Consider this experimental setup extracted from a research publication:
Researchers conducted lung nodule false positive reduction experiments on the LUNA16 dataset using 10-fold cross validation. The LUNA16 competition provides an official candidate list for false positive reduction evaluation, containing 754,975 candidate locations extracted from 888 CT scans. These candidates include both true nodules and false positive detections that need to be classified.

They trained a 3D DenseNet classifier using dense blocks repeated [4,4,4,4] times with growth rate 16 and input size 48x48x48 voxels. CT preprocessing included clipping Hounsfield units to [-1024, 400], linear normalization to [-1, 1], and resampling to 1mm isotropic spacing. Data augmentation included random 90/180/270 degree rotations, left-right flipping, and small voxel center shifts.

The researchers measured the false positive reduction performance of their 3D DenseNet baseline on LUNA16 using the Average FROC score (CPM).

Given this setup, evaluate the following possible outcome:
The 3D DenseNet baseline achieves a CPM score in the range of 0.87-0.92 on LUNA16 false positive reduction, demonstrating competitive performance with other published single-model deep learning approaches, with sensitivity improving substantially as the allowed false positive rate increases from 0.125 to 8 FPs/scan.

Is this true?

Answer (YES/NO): YES